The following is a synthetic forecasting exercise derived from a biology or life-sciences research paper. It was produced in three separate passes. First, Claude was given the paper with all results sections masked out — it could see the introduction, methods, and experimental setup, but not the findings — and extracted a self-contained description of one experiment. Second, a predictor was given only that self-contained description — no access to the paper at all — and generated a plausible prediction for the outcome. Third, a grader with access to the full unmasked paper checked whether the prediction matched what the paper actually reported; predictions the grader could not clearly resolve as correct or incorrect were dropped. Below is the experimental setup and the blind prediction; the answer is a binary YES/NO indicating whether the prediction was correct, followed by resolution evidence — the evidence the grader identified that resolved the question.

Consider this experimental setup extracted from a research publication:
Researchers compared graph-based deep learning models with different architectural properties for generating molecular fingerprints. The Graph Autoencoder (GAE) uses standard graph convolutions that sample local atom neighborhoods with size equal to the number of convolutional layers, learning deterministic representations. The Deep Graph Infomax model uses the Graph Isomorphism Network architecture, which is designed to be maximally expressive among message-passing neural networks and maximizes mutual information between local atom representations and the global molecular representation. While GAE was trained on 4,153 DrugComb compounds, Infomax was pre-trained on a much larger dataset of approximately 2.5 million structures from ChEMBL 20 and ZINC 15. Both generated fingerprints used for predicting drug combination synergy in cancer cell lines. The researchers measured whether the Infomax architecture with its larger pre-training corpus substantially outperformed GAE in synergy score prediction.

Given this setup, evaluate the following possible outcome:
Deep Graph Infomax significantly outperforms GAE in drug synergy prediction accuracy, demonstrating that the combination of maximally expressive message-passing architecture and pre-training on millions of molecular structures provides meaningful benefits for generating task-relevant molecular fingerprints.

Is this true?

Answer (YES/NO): NO